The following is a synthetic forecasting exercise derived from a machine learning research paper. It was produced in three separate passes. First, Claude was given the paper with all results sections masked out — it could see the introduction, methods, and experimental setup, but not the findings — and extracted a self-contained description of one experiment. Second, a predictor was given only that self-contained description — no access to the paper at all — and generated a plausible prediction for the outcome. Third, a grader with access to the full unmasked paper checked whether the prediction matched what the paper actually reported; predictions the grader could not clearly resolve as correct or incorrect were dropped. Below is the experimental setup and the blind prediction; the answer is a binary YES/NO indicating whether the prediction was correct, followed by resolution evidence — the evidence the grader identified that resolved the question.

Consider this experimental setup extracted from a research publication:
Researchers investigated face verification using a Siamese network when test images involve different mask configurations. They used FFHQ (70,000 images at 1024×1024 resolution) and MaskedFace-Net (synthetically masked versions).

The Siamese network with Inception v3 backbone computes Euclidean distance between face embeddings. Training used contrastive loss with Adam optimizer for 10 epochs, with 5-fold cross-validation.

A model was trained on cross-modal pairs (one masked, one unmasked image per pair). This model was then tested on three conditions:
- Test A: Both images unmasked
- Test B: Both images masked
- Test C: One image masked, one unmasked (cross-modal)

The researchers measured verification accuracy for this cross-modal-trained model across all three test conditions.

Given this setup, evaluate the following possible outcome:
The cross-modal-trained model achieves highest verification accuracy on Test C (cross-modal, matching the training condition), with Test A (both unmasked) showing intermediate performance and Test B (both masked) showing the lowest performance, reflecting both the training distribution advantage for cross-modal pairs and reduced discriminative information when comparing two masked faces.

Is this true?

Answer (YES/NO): NO